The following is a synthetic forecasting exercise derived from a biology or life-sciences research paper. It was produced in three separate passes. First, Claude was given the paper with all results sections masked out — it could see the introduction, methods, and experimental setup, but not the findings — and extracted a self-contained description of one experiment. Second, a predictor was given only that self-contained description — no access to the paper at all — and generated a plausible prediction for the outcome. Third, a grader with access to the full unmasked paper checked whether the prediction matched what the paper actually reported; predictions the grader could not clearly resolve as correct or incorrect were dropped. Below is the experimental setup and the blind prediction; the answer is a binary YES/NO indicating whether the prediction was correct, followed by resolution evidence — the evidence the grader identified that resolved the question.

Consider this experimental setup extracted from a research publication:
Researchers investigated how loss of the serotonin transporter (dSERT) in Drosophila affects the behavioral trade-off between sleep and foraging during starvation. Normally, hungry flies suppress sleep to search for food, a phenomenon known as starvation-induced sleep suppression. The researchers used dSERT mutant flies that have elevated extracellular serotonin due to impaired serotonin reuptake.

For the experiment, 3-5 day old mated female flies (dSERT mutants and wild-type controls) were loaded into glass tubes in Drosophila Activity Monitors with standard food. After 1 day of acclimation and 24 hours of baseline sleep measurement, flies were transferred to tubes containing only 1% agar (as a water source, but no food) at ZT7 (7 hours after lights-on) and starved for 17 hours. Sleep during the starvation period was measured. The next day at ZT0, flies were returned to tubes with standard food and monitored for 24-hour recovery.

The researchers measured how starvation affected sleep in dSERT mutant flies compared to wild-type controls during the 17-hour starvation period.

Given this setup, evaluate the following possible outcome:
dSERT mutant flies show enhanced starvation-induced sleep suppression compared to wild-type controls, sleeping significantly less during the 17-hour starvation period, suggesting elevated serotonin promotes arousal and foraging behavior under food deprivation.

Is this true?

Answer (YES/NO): NO